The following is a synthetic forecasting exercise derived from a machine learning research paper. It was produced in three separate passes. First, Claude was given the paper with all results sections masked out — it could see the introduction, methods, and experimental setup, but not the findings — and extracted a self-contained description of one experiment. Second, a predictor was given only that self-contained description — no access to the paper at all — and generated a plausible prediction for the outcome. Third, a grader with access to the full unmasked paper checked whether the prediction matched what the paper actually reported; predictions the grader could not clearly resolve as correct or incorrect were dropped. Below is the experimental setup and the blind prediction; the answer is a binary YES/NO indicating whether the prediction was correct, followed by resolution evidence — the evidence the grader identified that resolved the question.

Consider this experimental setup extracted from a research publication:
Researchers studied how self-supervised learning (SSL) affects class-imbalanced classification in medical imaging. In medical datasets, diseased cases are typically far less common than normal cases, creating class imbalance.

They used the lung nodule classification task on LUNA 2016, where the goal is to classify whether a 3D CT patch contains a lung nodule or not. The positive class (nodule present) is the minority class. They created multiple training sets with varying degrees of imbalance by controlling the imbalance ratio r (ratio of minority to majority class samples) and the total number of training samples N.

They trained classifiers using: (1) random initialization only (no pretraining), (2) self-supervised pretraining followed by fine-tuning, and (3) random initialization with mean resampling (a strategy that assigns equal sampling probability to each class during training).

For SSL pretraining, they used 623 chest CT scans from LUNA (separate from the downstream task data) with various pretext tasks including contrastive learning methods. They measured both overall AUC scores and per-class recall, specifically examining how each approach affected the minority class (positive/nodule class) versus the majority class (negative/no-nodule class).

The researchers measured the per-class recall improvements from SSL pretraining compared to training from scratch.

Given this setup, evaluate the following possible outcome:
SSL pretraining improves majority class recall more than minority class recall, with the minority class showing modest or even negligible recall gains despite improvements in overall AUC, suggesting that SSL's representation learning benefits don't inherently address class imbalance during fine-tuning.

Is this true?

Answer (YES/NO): NO